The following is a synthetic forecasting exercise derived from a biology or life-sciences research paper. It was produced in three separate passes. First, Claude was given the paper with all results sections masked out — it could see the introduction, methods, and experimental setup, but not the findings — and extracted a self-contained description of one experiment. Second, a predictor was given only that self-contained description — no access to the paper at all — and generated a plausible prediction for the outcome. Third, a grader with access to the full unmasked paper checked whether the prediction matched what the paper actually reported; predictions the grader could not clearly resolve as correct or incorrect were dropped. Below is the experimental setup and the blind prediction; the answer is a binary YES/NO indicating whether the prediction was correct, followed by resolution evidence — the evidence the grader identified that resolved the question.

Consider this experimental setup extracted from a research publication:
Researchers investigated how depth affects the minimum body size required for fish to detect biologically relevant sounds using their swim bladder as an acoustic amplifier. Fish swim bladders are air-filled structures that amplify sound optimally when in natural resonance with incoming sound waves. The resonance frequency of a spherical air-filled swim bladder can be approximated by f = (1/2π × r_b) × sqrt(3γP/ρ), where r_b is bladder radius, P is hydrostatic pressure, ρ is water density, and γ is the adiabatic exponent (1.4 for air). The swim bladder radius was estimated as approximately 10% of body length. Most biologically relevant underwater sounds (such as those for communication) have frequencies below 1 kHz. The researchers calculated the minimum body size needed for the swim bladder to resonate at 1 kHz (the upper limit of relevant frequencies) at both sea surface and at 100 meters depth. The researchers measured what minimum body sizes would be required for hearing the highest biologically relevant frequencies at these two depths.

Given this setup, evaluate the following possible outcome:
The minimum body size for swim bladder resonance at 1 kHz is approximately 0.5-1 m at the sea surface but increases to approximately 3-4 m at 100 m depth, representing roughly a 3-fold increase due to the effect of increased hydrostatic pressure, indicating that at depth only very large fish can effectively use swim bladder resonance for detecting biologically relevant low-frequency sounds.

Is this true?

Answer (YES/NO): NO